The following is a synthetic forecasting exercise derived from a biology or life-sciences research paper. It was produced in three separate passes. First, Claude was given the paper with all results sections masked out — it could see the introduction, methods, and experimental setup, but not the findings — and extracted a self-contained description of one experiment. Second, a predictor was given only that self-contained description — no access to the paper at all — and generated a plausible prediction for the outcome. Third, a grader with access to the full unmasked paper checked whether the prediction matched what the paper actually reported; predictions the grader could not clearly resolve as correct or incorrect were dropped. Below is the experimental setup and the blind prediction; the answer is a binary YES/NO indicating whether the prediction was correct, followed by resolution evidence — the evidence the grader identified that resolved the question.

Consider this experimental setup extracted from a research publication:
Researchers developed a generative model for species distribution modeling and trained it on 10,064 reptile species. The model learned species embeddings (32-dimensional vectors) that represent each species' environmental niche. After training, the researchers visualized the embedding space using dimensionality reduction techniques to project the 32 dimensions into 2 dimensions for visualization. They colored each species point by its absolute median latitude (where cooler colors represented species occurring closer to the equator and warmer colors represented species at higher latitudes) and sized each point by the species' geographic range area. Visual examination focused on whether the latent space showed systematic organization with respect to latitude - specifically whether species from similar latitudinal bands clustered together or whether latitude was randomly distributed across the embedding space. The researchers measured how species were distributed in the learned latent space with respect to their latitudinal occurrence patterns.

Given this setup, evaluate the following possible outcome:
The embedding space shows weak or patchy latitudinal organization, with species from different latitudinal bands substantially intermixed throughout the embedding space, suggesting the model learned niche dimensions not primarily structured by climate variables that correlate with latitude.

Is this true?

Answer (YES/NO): NO